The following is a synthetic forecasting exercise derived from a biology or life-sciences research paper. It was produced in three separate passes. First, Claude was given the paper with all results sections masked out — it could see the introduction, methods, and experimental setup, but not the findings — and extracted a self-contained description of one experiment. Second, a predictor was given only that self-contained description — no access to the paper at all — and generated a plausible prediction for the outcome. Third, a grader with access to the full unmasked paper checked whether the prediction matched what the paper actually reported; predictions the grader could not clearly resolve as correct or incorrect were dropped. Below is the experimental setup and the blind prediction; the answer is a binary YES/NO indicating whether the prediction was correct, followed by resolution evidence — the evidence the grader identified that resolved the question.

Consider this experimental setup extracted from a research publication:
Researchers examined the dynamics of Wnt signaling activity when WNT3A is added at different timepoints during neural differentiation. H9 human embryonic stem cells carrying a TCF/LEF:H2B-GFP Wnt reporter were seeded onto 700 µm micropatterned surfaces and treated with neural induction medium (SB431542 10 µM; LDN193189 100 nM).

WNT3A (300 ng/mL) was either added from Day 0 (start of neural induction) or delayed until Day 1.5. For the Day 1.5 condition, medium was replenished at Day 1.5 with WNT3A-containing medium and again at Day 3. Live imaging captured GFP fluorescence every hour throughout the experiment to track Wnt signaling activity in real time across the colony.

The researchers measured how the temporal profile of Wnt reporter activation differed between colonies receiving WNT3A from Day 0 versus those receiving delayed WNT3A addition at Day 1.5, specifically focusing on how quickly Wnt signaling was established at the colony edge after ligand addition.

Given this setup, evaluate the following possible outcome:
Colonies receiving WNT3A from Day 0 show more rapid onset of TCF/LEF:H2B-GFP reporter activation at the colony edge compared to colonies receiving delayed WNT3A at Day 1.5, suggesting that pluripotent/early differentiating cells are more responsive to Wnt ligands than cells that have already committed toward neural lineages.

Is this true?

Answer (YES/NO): NO